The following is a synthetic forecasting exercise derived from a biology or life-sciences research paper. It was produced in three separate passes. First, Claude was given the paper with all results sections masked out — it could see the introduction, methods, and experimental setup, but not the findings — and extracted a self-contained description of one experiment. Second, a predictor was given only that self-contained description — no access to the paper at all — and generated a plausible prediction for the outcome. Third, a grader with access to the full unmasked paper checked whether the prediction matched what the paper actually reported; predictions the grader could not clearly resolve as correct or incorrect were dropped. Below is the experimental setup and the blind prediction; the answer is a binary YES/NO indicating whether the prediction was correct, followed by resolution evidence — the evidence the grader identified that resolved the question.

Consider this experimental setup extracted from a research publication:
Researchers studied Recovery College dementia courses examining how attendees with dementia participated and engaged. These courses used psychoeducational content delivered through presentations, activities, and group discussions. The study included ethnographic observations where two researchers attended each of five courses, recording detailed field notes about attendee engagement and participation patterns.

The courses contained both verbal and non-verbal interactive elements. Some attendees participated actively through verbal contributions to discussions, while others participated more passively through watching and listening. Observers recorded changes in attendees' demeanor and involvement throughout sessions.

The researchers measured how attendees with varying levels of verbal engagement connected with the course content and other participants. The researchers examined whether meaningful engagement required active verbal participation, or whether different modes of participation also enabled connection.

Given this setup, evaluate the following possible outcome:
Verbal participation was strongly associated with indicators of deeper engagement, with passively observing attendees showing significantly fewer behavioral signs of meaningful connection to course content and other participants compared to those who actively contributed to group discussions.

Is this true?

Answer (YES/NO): NO